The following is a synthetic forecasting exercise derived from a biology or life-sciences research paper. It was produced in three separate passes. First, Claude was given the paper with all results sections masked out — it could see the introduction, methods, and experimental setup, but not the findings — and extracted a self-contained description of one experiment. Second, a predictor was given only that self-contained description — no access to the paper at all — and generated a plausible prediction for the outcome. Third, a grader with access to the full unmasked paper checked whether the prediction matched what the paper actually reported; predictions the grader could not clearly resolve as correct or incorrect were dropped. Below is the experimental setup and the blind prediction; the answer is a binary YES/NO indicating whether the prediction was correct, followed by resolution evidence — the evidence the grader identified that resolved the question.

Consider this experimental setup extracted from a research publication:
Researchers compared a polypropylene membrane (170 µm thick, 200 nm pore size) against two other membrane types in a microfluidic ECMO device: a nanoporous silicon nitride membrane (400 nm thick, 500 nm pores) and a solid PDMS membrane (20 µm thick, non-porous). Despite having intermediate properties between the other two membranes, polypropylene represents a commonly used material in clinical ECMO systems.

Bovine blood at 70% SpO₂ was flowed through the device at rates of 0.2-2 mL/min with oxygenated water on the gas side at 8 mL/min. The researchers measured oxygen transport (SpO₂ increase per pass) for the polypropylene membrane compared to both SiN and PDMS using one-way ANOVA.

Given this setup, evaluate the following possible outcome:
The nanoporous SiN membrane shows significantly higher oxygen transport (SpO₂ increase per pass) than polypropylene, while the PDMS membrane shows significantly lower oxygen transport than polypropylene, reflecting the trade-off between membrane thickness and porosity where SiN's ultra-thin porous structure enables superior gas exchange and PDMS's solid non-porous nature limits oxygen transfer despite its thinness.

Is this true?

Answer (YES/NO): NO